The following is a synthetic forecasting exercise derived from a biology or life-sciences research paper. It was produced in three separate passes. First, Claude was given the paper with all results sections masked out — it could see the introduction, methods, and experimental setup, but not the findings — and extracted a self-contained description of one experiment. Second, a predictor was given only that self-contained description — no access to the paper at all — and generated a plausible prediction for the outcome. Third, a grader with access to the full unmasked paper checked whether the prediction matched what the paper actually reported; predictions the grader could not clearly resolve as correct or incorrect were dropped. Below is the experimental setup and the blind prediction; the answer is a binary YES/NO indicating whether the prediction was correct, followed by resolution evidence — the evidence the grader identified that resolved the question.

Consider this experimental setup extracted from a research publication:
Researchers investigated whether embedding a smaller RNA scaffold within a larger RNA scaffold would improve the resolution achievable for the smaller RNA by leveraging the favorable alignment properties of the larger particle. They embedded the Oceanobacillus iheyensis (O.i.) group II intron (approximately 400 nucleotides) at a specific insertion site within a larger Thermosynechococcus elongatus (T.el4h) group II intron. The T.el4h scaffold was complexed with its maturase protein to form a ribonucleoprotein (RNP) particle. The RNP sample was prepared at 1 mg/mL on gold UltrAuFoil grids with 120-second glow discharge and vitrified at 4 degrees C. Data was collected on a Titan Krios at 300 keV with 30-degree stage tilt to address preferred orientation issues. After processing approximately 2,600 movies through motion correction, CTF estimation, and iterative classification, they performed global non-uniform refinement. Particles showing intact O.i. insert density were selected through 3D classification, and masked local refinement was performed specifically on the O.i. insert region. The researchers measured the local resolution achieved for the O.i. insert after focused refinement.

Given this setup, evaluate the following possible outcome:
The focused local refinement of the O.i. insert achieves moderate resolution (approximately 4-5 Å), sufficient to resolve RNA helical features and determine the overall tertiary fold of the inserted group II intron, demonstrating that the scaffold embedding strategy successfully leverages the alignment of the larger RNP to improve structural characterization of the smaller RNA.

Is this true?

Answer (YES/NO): YES